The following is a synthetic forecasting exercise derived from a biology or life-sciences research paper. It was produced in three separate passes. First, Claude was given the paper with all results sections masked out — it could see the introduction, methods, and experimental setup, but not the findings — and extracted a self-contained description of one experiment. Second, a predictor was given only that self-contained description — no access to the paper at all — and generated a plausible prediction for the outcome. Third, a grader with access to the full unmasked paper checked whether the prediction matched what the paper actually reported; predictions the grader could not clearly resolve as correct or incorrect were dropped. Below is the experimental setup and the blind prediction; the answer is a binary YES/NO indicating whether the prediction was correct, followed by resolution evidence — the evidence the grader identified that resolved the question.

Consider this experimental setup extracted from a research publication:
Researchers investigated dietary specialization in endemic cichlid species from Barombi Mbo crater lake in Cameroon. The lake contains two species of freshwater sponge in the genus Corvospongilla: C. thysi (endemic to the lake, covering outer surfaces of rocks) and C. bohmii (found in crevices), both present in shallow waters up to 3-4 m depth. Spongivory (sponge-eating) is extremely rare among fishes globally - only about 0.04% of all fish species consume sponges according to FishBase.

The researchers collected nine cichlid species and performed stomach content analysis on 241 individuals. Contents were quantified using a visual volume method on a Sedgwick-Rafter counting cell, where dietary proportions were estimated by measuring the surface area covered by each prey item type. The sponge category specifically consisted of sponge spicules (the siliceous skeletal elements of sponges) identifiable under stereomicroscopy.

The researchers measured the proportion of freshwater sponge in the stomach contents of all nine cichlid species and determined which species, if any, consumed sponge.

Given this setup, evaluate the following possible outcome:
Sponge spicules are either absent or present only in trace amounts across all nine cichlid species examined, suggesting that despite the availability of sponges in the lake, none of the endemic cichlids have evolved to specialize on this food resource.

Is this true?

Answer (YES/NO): NO